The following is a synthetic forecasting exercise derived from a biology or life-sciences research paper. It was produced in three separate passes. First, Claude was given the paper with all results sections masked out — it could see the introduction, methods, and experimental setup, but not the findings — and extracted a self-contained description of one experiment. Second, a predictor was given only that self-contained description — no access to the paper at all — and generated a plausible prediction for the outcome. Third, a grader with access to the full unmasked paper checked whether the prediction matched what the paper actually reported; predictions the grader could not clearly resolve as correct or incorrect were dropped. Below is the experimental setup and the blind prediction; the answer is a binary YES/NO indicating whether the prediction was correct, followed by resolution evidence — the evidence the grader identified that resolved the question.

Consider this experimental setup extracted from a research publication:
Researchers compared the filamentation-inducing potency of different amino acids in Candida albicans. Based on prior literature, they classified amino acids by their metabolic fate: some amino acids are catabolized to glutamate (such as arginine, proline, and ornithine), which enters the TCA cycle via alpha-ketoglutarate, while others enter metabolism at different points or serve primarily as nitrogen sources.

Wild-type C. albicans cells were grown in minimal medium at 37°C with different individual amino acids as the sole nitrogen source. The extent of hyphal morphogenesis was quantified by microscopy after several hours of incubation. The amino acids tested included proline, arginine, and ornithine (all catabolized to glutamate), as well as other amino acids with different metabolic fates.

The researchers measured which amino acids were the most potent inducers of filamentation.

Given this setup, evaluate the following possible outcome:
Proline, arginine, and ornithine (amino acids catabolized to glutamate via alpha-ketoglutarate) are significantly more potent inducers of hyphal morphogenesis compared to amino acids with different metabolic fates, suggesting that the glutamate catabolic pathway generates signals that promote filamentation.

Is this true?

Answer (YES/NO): YES